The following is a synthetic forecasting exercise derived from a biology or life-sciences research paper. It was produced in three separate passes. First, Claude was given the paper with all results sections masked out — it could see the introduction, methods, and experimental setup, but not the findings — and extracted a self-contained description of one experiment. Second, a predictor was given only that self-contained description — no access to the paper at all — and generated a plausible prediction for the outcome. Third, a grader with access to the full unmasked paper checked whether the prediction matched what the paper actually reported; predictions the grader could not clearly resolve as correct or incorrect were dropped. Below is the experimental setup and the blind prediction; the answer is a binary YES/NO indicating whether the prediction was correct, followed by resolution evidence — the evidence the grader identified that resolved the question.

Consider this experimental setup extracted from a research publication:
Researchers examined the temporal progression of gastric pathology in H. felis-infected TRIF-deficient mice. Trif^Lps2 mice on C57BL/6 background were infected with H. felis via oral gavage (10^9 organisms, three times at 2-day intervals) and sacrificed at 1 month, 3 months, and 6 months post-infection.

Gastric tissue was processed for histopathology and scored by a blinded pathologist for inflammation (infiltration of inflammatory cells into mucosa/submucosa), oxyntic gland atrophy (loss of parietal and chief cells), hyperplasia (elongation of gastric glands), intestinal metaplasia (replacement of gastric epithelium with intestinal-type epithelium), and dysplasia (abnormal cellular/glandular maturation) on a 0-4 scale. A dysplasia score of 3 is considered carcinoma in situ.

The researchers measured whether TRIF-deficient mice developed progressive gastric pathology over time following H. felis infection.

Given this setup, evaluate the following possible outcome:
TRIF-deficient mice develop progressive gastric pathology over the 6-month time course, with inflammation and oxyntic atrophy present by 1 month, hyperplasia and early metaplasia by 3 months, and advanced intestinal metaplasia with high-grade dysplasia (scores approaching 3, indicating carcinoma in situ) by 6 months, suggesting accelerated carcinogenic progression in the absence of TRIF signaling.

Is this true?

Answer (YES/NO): NO